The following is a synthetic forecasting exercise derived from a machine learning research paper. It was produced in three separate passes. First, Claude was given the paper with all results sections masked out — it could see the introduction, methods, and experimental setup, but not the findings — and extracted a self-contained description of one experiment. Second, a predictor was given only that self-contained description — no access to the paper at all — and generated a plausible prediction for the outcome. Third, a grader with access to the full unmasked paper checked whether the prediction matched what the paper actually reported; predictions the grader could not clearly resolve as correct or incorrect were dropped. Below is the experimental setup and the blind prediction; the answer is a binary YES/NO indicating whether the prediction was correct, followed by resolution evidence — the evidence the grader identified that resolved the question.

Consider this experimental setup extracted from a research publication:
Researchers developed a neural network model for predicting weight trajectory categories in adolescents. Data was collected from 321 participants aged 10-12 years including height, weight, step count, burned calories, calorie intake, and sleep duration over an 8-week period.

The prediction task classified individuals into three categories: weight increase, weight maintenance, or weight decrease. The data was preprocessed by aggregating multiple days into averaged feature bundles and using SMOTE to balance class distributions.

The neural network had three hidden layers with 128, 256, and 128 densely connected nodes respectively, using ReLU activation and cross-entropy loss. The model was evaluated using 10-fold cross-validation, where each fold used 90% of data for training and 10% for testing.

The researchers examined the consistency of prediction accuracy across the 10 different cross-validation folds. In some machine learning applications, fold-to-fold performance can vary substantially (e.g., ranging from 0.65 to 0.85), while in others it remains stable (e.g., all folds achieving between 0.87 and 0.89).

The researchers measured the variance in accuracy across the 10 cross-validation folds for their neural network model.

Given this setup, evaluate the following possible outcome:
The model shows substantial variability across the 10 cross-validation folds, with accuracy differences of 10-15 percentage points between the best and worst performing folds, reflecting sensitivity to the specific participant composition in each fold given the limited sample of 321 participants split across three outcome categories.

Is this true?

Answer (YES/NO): NO